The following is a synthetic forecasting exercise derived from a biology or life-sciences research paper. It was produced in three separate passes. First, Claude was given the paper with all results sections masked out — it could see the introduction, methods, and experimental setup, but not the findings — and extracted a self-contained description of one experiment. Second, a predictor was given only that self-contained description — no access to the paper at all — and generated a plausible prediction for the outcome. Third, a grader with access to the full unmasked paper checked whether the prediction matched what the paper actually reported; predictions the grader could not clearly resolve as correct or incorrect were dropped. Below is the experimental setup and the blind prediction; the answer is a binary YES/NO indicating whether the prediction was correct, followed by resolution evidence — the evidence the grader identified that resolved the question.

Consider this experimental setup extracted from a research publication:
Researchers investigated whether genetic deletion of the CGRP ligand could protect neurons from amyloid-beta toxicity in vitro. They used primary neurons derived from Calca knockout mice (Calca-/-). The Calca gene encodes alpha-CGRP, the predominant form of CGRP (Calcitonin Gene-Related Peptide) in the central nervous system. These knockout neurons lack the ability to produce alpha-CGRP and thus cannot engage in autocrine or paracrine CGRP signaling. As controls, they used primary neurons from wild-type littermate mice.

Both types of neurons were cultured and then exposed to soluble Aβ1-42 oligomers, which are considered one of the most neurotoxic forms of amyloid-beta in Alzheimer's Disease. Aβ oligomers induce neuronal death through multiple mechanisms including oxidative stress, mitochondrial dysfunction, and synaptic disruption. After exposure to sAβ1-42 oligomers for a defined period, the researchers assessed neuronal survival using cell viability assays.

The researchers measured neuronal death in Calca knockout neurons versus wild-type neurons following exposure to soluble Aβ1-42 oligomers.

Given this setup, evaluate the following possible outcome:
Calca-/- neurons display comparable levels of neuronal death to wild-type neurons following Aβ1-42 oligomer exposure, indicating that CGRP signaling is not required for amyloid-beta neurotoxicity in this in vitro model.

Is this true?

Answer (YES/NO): NO